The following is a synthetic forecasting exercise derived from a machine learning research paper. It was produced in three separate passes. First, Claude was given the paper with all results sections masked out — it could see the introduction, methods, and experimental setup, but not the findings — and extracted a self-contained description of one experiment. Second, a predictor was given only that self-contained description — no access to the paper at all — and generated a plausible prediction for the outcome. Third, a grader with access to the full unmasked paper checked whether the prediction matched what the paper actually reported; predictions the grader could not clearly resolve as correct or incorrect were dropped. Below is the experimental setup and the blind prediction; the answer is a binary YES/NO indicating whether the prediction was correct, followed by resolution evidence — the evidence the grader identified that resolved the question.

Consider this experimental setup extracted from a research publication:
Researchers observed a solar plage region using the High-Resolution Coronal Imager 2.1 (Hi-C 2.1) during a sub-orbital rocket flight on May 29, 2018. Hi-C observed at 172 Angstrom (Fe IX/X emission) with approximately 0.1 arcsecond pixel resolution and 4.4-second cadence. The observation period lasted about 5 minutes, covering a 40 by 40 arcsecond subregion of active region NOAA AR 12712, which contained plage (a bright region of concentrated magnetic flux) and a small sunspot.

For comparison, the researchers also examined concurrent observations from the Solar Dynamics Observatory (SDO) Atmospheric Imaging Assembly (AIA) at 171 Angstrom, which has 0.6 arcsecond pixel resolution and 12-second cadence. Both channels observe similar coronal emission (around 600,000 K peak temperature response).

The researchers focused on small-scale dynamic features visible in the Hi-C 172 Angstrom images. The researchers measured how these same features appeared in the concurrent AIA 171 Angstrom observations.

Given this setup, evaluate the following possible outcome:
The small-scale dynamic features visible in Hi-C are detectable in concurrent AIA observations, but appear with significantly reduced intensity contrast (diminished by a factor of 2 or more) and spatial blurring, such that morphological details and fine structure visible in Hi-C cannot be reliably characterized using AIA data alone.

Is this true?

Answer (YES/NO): YES